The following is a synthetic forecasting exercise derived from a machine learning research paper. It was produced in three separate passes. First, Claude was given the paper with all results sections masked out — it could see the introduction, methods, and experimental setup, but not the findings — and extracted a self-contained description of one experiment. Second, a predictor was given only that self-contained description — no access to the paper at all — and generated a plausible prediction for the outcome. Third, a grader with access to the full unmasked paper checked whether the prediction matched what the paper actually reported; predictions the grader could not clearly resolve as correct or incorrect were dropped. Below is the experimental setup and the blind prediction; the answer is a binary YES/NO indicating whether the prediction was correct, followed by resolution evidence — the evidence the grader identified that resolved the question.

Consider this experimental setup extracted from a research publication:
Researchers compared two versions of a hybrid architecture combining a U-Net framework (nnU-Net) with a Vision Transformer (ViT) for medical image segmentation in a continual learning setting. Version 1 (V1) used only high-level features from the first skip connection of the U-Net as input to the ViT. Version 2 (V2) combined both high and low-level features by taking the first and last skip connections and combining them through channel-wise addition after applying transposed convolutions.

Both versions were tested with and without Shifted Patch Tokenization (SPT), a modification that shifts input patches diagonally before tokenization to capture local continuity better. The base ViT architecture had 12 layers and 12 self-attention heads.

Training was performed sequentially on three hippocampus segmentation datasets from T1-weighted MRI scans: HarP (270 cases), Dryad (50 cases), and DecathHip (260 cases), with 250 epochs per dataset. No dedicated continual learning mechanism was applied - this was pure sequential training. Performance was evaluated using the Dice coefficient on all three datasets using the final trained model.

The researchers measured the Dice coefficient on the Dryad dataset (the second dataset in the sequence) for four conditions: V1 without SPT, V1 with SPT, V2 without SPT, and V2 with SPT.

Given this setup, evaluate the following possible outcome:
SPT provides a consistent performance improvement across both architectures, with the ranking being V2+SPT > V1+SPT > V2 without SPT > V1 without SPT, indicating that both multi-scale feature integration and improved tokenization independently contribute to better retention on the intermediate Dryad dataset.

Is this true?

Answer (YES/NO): NO